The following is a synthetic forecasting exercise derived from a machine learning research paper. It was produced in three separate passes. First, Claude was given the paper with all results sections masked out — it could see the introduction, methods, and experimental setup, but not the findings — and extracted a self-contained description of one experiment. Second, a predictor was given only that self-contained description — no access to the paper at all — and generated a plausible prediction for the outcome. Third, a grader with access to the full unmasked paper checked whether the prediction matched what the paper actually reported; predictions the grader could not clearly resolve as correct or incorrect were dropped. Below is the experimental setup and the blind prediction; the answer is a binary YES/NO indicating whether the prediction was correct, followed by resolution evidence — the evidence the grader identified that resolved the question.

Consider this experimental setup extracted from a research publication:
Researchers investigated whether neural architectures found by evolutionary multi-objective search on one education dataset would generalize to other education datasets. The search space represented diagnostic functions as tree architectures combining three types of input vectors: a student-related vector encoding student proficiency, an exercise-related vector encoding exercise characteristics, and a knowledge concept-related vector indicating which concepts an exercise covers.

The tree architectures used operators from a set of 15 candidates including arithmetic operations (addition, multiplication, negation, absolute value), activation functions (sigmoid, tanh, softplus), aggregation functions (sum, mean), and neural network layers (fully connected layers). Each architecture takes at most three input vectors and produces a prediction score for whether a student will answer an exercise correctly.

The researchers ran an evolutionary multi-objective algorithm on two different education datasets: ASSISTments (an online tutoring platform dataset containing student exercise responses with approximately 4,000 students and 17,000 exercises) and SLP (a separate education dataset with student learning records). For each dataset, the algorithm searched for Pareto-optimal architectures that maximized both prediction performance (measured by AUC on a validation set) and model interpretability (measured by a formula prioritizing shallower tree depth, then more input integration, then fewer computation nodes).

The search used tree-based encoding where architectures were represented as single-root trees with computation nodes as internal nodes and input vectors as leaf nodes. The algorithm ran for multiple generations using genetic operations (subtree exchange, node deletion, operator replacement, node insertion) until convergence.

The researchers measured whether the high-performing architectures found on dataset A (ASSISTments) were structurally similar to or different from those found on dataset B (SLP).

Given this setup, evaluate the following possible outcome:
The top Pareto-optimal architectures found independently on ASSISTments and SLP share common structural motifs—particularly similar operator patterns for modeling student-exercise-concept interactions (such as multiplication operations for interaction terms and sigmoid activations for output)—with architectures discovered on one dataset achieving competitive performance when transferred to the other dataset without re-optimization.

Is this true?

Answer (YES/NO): NO